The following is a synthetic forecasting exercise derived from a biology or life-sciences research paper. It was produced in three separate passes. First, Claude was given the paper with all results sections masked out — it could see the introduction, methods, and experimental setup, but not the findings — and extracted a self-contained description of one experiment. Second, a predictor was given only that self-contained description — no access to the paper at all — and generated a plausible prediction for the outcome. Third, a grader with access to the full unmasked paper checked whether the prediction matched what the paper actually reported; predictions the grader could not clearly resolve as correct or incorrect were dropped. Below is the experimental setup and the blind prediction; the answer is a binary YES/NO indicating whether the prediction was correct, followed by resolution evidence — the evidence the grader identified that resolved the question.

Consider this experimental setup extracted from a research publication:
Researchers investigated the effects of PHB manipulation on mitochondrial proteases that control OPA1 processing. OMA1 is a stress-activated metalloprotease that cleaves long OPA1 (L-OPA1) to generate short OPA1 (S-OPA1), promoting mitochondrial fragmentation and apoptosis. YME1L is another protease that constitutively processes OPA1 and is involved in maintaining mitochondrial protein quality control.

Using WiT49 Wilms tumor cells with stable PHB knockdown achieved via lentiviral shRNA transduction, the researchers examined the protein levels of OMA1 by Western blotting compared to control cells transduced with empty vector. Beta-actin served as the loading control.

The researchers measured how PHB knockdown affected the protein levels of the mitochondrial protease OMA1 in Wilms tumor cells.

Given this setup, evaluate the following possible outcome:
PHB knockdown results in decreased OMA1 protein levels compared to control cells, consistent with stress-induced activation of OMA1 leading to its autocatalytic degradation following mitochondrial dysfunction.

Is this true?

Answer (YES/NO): YES